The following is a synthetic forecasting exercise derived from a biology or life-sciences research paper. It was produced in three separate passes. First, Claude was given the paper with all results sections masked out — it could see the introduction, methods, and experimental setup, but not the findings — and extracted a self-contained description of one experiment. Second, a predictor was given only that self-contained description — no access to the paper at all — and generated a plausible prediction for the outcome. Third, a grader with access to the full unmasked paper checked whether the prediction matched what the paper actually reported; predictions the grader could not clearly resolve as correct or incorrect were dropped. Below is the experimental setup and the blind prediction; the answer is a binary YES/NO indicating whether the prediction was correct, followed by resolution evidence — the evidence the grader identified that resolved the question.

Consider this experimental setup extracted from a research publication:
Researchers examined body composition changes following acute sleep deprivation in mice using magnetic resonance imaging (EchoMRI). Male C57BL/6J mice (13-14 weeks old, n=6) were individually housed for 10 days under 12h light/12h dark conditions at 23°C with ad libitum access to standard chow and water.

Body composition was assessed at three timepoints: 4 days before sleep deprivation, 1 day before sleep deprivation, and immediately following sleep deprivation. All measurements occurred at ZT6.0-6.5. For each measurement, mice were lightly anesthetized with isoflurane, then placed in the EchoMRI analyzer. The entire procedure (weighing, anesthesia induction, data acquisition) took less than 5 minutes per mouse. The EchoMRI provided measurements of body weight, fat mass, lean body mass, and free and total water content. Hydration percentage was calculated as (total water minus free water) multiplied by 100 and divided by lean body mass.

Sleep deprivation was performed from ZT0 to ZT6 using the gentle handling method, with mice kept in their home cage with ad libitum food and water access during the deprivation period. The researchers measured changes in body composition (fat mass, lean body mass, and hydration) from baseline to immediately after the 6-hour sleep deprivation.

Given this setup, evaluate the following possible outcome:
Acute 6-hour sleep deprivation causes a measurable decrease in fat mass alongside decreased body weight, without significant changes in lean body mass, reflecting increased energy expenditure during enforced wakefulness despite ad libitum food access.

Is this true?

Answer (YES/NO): NO